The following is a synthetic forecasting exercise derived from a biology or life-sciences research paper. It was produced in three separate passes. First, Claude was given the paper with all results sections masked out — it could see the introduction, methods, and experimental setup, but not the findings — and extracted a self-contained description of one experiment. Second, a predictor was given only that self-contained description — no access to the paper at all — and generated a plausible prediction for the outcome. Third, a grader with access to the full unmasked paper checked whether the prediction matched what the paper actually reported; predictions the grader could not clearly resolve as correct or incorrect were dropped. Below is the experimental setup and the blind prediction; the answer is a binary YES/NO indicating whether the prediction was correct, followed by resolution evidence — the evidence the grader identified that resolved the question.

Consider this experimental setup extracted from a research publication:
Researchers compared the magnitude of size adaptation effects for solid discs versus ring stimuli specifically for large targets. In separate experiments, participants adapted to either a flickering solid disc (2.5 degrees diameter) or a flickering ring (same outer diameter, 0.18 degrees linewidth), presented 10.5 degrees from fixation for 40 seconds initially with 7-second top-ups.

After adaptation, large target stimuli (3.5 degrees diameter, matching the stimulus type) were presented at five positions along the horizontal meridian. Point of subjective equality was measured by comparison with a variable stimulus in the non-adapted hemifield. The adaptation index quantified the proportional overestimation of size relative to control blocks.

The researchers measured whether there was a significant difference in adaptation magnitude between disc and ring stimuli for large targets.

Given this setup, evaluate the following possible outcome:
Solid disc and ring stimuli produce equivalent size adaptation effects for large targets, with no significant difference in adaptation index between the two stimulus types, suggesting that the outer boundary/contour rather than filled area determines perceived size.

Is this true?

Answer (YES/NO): YES